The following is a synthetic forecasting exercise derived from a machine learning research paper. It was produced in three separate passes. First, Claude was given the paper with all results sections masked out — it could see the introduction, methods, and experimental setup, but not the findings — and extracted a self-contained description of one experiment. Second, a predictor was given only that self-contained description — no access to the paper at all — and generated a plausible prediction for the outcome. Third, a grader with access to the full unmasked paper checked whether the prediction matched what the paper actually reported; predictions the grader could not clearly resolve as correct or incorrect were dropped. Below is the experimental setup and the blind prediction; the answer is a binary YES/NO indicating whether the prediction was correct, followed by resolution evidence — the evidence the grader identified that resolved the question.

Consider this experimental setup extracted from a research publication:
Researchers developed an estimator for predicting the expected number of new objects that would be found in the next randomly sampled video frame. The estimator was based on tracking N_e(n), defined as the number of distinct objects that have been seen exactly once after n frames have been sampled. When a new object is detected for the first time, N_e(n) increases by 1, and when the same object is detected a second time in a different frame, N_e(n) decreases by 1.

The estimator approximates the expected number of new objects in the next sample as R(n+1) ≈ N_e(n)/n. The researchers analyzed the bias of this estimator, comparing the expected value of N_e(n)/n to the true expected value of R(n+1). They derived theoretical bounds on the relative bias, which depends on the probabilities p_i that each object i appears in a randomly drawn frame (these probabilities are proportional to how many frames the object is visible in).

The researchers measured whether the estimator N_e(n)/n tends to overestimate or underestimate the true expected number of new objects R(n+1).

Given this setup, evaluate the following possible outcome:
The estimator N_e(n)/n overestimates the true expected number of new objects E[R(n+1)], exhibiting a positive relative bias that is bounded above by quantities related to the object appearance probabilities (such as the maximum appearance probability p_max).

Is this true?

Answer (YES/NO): YES